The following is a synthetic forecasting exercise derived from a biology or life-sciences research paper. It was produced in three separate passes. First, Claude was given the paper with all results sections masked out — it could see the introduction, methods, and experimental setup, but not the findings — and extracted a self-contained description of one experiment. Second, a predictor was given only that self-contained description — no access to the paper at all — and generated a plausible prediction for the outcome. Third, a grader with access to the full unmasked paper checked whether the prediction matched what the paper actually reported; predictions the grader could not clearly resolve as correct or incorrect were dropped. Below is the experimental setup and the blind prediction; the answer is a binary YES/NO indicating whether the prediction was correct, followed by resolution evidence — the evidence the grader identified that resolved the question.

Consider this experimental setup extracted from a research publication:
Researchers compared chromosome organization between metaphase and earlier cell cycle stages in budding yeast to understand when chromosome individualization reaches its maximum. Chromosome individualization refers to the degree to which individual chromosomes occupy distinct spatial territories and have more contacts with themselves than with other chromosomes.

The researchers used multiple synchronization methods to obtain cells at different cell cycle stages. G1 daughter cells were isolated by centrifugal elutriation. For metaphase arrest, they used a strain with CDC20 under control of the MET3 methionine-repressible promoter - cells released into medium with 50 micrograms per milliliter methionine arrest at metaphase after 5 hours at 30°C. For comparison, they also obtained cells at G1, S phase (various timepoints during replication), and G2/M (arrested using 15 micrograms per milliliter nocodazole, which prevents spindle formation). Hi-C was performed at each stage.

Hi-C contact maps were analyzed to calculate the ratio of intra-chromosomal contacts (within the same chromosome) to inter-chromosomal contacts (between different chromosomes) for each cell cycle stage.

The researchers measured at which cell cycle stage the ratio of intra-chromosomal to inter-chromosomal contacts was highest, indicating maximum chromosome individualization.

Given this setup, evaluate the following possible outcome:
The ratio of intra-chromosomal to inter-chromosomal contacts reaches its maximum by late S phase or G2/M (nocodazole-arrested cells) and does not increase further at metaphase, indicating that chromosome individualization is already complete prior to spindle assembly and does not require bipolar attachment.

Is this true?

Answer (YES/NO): NO